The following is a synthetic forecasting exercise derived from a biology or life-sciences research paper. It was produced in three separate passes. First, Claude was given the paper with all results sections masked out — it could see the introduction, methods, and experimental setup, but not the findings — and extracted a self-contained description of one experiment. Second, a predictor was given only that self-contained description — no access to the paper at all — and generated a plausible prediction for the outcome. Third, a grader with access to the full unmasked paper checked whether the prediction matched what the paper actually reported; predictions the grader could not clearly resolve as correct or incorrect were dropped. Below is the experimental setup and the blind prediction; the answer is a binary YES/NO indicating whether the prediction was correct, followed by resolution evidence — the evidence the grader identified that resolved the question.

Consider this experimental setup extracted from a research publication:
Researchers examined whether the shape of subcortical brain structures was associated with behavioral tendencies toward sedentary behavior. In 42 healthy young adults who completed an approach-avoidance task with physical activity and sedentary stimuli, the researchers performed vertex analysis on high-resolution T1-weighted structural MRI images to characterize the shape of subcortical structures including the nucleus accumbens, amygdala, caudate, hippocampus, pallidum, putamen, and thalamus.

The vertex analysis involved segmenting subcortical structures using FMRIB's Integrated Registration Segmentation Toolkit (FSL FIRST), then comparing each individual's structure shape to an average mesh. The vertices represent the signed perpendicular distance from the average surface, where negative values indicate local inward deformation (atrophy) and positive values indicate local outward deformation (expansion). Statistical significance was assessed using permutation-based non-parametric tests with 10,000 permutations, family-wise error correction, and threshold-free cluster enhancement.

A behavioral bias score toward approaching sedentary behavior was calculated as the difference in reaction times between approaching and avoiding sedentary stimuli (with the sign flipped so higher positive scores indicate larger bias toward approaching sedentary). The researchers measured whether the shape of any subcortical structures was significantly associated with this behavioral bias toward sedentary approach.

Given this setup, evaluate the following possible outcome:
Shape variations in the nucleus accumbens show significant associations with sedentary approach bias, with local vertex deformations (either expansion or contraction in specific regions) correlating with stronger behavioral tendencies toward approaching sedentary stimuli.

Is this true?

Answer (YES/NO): NO